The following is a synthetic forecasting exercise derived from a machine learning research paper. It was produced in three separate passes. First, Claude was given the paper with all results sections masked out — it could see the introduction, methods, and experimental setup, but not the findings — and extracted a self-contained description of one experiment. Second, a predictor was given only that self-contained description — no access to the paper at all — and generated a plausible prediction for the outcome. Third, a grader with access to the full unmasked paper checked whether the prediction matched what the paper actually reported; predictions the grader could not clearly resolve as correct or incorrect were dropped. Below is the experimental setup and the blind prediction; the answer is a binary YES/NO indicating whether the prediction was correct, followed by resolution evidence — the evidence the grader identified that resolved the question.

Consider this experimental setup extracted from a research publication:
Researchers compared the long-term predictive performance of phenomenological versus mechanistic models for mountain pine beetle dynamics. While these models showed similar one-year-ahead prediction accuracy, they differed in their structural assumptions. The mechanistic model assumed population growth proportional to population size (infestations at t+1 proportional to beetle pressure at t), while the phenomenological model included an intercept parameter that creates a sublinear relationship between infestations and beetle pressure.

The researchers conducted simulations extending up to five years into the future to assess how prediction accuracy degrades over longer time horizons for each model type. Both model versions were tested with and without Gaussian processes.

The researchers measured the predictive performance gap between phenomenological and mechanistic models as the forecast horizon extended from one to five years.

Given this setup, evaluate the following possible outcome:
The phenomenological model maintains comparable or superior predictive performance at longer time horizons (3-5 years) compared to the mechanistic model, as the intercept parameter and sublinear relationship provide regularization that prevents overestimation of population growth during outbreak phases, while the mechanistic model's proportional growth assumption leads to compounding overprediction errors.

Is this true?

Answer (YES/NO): YES